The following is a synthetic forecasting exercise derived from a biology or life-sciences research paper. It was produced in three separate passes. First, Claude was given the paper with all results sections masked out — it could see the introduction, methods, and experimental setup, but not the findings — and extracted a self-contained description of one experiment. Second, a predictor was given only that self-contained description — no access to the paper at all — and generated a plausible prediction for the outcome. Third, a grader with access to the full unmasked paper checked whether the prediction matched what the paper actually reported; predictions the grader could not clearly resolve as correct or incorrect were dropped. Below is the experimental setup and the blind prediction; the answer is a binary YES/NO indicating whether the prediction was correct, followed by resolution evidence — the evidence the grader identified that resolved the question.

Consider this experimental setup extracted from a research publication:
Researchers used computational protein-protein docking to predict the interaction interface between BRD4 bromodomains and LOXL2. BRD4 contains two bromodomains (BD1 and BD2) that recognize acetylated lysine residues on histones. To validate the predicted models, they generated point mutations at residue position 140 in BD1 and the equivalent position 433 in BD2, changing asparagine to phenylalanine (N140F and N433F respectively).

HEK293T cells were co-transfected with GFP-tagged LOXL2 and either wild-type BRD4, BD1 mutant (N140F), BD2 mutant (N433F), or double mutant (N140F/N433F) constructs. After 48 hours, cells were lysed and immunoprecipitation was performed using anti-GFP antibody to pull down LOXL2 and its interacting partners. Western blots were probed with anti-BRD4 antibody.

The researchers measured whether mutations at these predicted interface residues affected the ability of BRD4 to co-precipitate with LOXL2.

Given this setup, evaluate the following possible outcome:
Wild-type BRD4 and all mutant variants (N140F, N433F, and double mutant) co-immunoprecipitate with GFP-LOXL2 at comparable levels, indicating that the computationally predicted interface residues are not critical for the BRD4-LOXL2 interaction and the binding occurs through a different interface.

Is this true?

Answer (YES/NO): NO